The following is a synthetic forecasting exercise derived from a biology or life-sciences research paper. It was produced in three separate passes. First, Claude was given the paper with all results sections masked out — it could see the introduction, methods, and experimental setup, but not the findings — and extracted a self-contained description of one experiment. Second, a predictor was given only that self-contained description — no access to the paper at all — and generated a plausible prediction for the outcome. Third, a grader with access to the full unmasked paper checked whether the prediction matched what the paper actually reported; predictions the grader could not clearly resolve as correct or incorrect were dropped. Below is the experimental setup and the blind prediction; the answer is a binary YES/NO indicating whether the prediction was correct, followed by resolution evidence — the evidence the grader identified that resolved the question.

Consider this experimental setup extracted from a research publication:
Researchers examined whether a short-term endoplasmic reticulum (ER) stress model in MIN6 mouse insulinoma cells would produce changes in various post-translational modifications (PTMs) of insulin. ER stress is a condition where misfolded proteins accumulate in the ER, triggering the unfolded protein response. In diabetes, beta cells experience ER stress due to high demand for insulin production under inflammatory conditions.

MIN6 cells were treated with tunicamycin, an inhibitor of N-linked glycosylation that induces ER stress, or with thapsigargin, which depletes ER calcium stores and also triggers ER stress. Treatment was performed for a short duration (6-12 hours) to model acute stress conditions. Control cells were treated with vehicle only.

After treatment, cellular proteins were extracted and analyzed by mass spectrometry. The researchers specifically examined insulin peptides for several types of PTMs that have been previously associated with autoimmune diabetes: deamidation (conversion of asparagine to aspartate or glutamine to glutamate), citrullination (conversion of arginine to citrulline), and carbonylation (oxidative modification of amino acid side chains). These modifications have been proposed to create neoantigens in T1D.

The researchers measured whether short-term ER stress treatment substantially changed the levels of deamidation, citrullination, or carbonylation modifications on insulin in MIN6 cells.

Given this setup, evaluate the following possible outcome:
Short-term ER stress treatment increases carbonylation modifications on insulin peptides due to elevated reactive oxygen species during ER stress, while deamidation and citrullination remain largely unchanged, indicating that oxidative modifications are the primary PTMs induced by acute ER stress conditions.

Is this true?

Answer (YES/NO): NO